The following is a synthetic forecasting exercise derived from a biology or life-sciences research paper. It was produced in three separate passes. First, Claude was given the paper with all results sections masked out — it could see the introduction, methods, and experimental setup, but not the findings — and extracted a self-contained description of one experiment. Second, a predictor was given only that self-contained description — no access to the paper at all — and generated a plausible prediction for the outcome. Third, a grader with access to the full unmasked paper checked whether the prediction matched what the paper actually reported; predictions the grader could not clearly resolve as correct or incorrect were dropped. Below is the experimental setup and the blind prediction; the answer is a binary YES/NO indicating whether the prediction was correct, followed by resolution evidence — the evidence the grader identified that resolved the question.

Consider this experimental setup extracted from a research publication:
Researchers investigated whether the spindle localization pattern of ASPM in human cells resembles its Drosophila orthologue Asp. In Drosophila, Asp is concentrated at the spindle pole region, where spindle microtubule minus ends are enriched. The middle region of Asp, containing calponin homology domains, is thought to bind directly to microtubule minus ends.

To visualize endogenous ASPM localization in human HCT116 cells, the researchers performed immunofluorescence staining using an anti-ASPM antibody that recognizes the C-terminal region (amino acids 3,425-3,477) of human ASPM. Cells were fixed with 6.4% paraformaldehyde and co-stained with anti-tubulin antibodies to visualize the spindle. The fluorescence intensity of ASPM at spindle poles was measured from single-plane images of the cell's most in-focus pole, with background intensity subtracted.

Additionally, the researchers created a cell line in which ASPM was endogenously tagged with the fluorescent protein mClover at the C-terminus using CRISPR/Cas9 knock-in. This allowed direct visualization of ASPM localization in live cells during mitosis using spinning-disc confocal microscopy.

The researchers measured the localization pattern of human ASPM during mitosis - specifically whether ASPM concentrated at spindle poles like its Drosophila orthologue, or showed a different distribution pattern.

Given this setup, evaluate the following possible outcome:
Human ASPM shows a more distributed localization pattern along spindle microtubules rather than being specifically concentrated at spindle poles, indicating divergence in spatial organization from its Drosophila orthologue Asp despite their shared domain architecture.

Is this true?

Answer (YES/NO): NO